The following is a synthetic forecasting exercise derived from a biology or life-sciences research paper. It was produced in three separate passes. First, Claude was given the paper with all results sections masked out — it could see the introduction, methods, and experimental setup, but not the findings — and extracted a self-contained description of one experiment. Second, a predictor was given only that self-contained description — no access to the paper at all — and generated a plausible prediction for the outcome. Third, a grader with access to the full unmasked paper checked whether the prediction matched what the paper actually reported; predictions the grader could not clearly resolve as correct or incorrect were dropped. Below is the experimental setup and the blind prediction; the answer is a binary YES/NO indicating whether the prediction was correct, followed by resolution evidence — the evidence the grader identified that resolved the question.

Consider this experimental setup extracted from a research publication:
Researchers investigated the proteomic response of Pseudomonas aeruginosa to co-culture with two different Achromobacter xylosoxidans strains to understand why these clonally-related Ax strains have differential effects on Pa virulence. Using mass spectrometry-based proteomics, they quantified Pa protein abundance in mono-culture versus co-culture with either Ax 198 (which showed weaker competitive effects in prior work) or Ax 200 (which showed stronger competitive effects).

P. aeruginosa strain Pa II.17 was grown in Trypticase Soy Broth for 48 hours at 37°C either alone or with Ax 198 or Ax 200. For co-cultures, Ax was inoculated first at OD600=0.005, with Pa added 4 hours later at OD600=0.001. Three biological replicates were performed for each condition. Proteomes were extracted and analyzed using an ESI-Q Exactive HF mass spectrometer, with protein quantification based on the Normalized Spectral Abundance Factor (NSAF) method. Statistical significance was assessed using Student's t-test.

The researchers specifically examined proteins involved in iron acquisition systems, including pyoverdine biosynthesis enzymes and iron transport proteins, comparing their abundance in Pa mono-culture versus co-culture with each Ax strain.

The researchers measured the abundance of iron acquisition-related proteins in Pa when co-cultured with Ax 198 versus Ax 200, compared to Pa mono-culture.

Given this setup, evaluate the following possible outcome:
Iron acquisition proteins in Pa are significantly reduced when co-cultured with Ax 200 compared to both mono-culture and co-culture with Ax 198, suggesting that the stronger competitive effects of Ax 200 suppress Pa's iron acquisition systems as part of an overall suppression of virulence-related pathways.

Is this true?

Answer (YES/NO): NO